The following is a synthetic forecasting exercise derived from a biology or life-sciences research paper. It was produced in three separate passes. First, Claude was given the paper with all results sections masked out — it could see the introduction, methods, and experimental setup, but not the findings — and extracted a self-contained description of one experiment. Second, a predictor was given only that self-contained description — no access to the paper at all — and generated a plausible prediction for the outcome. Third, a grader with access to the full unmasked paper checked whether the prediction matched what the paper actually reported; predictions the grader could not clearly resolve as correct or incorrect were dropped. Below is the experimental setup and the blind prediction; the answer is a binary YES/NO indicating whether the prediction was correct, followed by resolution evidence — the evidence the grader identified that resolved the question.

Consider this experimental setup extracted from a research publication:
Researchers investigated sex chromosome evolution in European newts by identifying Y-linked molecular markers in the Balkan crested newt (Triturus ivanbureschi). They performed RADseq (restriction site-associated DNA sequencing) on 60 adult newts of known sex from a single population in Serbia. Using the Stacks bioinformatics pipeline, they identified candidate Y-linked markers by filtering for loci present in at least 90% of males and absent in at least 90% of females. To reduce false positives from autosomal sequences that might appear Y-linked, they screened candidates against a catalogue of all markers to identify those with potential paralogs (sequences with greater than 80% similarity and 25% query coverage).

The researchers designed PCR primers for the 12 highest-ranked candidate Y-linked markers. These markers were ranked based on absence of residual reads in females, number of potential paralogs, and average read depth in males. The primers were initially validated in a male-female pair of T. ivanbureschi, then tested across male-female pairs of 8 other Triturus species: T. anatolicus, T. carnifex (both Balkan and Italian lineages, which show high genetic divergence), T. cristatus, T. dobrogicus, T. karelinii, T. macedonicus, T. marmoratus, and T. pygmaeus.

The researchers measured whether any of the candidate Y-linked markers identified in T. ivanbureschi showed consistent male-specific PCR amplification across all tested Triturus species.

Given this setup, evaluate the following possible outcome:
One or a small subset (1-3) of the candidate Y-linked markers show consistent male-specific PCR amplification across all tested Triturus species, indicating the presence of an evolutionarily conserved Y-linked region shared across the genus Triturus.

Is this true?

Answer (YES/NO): NO